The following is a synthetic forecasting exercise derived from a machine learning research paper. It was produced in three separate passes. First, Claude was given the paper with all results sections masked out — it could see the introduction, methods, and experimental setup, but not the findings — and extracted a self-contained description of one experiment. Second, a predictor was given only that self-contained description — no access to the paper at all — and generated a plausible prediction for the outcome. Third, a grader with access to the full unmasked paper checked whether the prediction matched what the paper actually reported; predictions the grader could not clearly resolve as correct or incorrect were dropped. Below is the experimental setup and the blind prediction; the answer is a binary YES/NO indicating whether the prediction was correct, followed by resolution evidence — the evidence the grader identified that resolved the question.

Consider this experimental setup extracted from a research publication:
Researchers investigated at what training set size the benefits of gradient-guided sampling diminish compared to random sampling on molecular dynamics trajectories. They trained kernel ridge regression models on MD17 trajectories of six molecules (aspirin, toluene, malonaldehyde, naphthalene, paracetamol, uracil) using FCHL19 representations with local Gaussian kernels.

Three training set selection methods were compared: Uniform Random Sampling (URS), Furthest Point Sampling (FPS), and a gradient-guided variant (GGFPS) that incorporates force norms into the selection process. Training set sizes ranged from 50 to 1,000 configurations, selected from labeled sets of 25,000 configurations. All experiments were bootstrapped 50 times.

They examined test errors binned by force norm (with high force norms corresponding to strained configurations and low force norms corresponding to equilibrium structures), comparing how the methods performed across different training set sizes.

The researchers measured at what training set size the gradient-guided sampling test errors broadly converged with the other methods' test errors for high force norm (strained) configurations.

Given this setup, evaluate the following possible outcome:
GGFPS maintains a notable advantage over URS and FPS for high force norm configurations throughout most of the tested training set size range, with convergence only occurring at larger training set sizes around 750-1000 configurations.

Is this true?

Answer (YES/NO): YES